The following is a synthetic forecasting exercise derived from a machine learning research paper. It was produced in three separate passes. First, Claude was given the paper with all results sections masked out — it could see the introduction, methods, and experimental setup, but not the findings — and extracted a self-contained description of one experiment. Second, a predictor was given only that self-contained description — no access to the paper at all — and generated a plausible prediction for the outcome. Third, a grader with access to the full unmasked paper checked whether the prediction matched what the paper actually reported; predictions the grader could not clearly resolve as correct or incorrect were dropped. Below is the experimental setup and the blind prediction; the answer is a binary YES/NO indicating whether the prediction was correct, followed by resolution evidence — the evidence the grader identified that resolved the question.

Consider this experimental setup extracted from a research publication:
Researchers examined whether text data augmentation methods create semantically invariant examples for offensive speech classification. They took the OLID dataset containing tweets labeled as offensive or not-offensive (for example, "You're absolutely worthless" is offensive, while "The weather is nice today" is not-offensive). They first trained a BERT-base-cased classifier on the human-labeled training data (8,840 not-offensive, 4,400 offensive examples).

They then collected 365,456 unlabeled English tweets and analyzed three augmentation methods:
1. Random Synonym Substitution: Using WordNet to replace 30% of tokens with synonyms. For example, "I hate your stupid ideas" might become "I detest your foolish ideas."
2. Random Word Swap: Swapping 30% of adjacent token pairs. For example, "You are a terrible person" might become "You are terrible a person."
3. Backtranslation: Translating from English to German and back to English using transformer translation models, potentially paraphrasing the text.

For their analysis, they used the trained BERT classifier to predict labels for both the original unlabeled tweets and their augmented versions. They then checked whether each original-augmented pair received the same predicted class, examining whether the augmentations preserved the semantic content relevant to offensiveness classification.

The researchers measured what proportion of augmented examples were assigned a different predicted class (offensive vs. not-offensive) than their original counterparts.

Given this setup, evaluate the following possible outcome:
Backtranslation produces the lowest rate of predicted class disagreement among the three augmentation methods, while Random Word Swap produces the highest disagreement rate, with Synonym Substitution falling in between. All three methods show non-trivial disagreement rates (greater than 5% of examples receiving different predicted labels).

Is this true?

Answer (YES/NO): NO